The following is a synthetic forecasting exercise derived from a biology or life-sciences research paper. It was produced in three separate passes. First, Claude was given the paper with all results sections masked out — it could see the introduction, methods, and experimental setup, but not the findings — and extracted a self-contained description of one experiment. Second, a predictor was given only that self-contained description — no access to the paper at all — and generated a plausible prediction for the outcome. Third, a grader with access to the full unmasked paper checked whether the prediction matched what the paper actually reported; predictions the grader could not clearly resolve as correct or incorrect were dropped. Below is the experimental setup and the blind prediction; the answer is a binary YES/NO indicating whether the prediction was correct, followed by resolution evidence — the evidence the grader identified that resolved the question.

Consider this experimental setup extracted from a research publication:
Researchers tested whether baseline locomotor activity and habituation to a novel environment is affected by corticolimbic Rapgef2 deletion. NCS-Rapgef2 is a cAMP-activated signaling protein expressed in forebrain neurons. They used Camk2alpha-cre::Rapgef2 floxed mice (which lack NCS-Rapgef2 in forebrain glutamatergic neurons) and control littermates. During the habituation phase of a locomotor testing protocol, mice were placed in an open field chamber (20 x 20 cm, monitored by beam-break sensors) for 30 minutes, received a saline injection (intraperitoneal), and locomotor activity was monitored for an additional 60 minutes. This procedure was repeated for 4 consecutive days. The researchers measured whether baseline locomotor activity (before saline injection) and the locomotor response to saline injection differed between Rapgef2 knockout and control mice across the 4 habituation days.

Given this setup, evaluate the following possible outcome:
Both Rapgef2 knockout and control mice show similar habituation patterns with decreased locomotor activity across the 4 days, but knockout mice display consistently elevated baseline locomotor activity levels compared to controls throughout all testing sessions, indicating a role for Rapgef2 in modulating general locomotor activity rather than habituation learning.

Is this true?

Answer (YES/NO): NO